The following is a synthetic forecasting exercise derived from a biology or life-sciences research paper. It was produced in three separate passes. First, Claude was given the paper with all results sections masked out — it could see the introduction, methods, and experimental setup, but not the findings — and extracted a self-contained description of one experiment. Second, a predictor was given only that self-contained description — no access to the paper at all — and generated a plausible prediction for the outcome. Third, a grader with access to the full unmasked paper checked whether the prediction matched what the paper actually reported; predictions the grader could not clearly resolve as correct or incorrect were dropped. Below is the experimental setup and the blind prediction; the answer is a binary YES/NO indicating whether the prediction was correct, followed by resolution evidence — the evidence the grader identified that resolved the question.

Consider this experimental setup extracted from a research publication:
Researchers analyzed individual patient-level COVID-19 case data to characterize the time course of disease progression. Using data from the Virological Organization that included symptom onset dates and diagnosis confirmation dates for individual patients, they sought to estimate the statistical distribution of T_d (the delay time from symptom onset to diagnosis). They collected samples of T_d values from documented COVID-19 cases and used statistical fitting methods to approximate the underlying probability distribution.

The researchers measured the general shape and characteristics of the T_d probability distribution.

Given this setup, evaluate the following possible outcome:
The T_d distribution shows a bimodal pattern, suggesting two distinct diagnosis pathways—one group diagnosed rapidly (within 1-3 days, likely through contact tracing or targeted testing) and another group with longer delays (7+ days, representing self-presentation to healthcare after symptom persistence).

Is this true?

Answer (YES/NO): NO